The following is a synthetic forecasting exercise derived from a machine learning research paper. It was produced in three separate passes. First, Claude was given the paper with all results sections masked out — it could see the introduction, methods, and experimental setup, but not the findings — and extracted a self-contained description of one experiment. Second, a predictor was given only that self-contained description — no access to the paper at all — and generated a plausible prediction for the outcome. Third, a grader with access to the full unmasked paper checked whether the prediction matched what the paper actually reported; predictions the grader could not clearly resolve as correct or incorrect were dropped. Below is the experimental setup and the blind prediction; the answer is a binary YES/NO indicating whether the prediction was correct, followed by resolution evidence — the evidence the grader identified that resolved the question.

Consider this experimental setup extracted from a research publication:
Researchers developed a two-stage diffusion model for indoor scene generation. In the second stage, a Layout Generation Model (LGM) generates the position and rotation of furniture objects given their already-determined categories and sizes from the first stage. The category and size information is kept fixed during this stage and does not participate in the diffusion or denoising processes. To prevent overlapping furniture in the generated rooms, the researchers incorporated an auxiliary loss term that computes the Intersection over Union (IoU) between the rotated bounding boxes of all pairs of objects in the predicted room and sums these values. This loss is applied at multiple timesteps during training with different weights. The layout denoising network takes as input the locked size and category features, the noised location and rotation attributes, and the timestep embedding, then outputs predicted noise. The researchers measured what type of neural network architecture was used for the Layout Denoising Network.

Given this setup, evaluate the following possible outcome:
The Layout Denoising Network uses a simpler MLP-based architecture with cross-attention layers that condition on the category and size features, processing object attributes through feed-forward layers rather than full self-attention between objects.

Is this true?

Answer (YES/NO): NO